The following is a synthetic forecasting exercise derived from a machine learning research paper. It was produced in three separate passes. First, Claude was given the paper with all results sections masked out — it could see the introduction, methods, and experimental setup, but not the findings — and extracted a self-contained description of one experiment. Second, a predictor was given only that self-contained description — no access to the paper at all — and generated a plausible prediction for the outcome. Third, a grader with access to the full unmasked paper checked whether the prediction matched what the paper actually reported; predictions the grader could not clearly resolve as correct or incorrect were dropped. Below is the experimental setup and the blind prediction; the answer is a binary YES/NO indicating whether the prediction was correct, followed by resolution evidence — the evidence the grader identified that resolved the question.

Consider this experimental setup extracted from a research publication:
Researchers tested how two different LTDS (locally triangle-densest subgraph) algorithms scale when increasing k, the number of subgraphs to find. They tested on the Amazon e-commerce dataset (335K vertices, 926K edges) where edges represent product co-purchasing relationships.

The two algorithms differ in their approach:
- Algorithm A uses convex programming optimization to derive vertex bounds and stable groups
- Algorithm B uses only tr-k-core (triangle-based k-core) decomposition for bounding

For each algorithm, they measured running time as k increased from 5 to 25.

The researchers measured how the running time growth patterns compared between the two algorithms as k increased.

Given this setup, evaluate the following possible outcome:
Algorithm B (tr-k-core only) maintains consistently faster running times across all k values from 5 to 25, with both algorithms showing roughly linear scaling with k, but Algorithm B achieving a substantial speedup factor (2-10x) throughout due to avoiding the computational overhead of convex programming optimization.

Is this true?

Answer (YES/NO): NO